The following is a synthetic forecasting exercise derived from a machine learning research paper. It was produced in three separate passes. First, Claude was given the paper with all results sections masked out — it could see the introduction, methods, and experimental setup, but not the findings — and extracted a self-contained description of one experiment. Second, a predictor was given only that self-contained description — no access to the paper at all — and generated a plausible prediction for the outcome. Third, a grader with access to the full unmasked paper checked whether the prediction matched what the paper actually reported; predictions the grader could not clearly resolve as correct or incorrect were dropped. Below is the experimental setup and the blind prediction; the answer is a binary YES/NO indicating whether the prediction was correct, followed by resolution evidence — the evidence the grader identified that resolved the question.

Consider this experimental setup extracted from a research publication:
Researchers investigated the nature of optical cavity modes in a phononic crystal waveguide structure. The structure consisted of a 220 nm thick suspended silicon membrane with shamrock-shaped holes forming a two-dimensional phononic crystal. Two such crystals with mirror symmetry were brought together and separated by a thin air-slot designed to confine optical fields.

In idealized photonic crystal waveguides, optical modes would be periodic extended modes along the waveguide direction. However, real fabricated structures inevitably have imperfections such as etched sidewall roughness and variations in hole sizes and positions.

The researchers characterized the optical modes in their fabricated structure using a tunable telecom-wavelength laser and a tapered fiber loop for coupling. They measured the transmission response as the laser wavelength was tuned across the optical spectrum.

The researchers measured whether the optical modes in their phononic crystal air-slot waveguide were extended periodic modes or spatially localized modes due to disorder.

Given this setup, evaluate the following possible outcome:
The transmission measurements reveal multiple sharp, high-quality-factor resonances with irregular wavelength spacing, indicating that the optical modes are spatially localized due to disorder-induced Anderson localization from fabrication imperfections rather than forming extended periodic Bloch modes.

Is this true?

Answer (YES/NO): YES